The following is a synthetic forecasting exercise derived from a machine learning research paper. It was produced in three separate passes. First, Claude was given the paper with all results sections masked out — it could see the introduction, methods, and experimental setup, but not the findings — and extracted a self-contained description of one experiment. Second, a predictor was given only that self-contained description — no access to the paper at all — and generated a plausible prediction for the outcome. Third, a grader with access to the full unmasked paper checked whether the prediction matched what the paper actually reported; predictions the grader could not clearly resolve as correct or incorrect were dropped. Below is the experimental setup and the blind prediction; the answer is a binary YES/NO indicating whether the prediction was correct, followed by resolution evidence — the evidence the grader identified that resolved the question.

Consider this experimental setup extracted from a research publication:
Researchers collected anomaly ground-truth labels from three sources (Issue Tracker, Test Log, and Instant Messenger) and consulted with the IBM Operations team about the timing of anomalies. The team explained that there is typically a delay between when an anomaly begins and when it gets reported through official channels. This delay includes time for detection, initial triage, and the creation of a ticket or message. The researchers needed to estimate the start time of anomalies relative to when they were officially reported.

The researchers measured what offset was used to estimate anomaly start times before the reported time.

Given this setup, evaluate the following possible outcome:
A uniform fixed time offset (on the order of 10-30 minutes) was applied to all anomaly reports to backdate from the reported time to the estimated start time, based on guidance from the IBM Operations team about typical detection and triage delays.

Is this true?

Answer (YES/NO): YES